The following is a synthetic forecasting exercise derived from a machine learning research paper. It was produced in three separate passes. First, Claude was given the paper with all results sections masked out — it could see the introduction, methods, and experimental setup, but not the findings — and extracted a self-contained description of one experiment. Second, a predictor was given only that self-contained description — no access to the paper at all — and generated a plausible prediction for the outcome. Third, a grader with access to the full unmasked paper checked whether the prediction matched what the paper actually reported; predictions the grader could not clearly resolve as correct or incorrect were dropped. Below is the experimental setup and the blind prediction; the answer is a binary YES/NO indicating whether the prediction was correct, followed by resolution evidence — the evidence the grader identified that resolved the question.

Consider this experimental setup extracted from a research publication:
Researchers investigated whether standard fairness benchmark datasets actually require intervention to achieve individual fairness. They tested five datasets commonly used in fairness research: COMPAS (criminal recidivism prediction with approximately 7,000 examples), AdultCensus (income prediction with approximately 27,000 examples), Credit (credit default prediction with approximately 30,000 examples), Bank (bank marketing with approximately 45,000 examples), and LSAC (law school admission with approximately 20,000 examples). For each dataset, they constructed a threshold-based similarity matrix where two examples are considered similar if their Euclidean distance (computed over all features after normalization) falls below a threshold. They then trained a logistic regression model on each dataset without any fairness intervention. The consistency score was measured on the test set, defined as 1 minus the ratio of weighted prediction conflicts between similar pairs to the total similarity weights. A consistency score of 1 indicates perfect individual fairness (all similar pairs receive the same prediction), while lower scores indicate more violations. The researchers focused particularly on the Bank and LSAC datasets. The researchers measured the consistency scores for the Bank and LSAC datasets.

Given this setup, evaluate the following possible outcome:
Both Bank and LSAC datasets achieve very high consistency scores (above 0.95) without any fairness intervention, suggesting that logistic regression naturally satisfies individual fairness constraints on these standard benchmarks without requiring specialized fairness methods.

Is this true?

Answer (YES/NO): YES